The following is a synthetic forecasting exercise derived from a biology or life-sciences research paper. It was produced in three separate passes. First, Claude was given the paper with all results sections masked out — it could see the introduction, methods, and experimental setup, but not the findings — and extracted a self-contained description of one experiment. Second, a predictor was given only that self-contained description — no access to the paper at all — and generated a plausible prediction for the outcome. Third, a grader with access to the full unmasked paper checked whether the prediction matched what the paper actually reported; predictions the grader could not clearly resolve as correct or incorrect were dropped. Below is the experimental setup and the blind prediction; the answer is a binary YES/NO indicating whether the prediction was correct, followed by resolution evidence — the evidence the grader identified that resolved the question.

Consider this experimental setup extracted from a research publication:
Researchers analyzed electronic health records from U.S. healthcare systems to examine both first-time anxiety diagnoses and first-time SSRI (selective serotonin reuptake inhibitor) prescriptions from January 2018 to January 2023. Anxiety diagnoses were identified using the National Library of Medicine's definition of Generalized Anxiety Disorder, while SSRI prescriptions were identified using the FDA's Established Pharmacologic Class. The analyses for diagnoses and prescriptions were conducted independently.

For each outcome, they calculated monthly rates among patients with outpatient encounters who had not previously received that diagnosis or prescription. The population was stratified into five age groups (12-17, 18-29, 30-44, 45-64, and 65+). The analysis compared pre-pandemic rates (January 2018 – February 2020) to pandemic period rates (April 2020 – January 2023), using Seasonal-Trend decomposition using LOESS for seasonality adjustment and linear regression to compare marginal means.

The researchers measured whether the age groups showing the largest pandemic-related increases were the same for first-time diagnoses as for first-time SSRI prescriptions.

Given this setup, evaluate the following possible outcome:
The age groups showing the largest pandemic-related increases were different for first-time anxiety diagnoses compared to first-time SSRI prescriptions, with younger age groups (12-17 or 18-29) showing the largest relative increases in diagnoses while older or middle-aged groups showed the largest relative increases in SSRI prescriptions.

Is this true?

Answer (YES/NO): NO